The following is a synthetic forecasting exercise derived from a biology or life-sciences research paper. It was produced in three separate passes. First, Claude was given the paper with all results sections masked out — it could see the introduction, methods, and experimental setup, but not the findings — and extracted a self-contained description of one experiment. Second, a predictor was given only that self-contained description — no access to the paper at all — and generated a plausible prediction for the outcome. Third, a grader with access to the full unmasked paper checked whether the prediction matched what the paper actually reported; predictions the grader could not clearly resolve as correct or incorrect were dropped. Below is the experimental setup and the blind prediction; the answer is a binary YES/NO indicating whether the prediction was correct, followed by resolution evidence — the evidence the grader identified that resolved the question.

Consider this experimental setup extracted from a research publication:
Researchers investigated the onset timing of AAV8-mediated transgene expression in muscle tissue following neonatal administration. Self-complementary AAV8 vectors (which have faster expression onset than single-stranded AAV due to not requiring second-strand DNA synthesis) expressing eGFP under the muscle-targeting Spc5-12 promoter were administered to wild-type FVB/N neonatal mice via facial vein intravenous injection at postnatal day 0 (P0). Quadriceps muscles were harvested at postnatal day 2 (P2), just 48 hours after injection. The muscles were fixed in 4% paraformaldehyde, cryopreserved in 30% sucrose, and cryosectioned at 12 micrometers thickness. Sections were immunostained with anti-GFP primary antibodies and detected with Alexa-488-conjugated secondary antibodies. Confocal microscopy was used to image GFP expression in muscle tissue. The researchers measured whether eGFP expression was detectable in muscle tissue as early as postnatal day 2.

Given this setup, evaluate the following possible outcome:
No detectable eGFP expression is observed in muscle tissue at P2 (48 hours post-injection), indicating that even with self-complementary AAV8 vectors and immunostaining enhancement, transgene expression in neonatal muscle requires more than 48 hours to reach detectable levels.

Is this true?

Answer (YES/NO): NO